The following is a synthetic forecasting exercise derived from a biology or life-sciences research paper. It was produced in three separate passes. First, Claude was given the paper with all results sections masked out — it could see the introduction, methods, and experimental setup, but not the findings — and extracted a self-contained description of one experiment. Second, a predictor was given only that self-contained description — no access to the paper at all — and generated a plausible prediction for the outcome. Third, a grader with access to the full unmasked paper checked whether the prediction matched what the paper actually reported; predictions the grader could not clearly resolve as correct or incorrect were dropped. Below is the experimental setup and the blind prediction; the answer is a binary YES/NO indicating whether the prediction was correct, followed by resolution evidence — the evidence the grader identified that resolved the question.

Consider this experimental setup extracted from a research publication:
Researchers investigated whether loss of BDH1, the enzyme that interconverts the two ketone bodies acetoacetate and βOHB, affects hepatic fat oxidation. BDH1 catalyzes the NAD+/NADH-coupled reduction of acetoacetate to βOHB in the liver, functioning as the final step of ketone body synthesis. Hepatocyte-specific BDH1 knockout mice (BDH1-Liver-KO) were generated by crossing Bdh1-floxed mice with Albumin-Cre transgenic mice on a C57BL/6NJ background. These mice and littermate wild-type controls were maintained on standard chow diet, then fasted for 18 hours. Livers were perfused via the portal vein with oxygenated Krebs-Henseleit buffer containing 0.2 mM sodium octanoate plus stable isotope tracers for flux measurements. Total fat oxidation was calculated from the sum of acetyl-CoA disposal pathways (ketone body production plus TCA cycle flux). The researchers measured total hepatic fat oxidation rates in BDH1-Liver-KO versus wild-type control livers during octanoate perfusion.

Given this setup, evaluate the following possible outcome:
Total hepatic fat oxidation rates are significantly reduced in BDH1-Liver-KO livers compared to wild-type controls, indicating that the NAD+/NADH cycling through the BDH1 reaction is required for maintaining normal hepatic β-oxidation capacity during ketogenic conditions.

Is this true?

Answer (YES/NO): YES